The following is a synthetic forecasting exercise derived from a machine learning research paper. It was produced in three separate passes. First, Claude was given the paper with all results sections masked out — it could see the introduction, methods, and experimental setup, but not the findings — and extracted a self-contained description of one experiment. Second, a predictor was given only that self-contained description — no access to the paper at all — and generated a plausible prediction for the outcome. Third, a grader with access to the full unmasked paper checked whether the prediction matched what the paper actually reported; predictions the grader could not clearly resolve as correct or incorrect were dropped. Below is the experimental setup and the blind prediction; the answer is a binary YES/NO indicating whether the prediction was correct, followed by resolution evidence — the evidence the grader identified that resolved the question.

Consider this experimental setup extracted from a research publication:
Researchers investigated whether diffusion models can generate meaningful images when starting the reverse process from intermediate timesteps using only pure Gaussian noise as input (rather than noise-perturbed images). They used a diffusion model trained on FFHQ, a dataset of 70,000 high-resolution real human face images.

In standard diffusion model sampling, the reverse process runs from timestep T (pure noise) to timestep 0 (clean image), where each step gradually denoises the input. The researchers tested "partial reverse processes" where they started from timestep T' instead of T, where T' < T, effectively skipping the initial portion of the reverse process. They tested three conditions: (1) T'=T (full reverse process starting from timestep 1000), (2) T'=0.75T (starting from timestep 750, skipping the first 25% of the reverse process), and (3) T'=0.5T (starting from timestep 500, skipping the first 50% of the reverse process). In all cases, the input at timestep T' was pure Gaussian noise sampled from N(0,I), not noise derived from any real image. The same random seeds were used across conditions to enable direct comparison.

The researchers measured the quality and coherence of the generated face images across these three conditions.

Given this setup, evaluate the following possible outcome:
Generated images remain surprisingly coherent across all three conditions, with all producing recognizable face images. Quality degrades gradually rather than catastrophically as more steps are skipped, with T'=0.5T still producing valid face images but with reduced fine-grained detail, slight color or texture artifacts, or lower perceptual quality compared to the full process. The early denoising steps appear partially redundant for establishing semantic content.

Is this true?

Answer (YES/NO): NO